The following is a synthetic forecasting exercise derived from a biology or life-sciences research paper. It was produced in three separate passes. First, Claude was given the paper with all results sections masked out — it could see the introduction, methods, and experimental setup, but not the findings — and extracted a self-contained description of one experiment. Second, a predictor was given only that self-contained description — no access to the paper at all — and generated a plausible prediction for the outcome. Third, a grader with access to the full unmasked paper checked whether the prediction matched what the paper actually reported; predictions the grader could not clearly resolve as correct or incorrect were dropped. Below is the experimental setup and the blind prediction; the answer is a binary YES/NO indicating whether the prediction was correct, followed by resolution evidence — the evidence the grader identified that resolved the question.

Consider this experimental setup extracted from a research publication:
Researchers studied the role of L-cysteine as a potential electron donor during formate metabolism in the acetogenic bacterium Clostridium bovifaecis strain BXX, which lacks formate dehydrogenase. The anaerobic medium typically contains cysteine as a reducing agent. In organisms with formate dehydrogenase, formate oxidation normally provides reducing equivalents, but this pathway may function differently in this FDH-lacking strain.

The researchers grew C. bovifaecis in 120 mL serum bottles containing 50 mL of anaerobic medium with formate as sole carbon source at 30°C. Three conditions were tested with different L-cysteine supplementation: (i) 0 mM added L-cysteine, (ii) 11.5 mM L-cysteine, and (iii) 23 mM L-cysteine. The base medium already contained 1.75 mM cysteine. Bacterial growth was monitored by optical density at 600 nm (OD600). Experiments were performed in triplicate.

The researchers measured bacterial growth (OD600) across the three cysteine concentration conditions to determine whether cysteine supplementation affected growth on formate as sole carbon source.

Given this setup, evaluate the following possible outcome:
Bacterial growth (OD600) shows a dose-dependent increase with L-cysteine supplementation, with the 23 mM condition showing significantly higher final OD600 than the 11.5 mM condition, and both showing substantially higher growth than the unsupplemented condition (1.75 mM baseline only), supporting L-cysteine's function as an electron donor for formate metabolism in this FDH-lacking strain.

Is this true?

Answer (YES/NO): NO